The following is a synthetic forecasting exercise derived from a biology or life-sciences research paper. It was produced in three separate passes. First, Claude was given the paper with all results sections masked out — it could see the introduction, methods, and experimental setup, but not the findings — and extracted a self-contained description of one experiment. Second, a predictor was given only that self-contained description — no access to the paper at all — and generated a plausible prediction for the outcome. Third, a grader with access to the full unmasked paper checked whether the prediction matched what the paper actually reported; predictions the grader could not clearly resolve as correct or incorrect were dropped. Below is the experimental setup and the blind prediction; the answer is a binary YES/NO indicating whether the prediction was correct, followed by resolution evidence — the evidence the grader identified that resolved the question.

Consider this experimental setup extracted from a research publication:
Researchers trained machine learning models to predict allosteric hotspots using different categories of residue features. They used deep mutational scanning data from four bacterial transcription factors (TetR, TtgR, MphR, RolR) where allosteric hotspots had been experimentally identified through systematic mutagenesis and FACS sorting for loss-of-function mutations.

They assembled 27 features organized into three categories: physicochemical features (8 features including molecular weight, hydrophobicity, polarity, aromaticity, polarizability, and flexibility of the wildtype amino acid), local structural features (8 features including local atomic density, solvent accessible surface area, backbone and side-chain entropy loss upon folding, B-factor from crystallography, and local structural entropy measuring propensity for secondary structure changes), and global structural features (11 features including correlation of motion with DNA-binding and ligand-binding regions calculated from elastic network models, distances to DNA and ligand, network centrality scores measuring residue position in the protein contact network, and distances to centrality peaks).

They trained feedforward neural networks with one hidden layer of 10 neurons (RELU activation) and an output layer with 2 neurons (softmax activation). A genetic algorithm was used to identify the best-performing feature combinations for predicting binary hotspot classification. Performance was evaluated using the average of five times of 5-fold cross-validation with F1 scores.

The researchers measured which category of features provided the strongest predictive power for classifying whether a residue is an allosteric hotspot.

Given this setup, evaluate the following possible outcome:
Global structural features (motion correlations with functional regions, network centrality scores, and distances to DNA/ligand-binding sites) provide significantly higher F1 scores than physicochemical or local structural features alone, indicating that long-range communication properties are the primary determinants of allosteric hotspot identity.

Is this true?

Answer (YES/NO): YES